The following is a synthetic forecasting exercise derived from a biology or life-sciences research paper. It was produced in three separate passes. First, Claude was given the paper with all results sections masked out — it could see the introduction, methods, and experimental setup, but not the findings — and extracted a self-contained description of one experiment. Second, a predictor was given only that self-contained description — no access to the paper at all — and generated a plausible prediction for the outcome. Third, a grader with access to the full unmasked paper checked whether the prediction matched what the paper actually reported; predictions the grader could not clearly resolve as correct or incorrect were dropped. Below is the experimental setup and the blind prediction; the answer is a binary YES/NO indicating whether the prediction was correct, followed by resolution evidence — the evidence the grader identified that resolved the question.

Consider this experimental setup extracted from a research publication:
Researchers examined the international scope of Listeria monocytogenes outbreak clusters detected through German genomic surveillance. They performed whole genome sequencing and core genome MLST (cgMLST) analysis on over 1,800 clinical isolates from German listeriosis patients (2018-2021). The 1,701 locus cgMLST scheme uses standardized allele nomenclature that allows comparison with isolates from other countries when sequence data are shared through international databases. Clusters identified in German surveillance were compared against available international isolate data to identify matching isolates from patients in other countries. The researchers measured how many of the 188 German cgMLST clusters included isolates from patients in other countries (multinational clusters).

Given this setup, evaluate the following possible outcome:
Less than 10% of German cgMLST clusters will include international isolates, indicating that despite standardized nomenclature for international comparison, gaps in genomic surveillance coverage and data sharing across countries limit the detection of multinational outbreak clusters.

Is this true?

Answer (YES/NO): YES